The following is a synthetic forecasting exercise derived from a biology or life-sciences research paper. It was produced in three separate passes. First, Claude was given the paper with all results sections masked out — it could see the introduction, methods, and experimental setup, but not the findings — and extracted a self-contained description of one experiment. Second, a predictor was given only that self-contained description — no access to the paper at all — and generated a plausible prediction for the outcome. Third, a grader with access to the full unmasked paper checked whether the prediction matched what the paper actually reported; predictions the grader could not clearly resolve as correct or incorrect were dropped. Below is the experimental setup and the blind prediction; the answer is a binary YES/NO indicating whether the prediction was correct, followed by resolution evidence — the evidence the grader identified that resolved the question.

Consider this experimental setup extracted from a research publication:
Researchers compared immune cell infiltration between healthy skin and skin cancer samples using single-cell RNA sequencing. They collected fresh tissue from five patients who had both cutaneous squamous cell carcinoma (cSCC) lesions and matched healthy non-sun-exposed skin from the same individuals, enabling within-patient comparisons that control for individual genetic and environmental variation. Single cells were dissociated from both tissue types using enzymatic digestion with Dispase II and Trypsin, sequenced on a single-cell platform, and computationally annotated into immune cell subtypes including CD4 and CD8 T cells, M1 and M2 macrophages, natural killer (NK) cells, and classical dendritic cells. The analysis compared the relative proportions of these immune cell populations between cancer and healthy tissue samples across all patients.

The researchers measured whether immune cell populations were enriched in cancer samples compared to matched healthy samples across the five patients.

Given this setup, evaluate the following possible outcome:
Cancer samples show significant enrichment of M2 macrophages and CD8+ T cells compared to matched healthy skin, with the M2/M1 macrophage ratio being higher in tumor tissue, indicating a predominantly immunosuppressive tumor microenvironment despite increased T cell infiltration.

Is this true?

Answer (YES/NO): NO